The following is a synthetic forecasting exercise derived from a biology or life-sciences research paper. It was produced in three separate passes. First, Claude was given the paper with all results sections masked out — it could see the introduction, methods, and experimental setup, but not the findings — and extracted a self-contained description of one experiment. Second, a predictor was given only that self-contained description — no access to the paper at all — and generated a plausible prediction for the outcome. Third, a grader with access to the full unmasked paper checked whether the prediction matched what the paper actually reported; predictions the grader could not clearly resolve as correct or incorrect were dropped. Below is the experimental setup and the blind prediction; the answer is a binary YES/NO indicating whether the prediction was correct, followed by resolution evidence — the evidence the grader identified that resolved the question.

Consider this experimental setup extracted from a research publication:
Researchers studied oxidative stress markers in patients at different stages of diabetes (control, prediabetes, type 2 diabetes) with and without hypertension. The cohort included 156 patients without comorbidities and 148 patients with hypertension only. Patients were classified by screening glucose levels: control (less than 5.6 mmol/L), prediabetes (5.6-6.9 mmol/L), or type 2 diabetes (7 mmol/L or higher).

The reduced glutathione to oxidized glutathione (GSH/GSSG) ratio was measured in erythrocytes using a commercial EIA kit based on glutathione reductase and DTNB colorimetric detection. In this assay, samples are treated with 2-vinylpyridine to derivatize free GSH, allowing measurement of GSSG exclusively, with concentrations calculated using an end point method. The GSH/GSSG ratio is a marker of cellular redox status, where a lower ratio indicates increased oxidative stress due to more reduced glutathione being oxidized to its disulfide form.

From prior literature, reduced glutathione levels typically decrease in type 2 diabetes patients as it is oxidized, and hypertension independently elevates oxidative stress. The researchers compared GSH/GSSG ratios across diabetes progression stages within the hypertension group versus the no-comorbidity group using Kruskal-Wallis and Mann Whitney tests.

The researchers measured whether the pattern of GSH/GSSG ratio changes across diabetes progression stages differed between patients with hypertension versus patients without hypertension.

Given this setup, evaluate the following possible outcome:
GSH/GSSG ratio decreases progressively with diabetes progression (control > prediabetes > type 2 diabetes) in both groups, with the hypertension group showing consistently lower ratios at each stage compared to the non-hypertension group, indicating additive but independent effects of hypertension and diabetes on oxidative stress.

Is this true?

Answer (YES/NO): NO